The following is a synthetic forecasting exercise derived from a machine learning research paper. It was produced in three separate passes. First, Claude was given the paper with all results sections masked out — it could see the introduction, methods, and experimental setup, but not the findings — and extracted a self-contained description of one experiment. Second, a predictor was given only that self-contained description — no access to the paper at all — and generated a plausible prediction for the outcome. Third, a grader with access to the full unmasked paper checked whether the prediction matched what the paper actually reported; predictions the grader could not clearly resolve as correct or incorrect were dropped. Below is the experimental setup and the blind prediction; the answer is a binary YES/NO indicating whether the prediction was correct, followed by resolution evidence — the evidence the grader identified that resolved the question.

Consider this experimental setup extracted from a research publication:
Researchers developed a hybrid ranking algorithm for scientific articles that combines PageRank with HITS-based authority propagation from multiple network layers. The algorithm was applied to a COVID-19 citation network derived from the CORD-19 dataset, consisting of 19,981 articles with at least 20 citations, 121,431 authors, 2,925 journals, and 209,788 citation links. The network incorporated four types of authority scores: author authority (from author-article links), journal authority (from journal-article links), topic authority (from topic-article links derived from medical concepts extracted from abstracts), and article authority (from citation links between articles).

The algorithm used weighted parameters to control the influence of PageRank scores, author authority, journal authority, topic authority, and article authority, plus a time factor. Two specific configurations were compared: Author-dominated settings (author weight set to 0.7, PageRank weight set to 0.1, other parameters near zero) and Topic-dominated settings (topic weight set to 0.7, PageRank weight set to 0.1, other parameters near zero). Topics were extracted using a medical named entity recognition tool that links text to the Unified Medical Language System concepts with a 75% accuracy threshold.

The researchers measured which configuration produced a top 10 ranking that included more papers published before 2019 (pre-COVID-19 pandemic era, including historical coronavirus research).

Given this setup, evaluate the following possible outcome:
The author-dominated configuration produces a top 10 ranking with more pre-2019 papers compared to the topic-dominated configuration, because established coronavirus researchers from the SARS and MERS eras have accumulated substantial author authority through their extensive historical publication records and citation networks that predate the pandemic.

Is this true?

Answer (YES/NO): YES